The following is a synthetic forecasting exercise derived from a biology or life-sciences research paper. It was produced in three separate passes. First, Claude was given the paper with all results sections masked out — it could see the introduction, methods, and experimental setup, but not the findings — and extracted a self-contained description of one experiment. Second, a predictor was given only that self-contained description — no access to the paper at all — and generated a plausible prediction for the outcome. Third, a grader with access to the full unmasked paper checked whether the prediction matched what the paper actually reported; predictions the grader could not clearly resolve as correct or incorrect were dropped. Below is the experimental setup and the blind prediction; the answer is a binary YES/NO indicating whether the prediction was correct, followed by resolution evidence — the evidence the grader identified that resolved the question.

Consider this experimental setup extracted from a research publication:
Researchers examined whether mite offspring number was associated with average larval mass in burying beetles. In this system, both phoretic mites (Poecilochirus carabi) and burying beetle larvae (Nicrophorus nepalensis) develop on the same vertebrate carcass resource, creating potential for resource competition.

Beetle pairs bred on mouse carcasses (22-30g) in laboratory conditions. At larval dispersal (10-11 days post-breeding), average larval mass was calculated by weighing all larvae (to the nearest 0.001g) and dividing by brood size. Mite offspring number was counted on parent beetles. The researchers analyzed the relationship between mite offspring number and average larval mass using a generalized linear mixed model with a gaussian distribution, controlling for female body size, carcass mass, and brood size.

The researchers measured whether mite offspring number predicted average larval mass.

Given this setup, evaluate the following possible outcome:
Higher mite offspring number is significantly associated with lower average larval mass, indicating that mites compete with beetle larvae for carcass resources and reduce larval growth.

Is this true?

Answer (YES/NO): NO